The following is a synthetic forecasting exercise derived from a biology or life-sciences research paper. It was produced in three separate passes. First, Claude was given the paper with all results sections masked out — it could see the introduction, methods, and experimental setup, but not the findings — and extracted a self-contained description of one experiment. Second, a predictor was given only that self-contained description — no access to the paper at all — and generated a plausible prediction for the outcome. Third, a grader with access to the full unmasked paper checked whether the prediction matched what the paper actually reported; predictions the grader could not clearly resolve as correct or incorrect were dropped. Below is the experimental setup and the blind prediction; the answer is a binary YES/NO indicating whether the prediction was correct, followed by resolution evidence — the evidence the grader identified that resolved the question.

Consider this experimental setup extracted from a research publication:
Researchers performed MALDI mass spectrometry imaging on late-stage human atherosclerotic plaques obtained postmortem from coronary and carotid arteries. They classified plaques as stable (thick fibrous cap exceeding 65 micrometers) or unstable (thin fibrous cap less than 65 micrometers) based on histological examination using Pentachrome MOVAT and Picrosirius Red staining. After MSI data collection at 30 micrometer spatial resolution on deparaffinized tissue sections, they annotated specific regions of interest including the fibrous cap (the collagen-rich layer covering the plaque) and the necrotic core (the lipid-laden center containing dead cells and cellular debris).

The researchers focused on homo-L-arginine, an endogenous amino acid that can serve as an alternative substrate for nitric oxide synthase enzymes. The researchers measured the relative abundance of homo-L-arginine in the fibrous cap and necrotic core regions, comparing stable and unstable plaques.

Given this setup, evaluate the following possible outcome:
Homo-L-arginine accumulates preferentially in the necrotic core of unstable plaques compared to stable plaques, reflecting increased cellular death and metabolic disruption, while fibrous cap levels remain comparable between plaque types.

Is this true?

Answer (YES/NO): NO